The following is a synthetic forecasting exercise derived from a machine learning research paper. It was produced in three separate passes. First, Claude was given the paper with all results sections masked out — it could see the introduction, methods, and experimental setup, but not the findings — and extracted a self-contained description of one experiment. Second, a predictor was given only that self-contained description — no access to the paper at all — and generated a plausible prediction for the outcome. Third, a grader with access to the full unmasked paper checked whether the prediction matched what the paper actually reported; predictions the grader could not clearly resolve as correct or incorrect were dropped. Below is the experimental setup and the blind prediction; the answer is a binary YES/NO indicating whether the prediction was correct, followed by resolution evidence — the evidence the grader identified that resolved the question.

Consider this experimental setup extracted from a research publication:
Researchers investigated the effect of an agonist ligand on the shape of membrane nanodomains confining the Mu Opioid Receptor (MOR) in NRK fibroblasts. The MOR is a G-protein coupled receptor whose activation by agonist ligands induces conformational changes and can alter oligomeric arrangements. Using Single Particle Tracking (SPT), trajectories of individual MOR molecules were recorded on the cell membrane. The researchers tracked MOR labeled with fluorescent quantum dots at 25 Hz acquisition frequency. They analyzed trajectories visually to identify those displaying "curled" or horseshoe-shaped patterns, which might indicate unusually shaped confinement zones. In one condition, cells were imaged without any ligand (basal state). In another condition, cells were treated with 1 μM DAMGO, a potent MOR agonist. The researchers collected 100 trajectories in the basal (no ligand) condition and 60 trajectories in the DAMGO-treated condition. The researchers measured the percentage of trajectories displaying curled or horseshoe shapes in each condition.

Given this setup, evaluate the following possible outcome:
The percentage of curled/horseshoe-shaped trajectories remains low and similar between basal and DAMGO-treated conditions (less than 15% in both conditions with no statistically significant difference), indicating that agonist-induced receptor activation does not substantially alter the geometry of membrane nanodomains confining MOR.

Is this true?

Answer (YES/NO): NO